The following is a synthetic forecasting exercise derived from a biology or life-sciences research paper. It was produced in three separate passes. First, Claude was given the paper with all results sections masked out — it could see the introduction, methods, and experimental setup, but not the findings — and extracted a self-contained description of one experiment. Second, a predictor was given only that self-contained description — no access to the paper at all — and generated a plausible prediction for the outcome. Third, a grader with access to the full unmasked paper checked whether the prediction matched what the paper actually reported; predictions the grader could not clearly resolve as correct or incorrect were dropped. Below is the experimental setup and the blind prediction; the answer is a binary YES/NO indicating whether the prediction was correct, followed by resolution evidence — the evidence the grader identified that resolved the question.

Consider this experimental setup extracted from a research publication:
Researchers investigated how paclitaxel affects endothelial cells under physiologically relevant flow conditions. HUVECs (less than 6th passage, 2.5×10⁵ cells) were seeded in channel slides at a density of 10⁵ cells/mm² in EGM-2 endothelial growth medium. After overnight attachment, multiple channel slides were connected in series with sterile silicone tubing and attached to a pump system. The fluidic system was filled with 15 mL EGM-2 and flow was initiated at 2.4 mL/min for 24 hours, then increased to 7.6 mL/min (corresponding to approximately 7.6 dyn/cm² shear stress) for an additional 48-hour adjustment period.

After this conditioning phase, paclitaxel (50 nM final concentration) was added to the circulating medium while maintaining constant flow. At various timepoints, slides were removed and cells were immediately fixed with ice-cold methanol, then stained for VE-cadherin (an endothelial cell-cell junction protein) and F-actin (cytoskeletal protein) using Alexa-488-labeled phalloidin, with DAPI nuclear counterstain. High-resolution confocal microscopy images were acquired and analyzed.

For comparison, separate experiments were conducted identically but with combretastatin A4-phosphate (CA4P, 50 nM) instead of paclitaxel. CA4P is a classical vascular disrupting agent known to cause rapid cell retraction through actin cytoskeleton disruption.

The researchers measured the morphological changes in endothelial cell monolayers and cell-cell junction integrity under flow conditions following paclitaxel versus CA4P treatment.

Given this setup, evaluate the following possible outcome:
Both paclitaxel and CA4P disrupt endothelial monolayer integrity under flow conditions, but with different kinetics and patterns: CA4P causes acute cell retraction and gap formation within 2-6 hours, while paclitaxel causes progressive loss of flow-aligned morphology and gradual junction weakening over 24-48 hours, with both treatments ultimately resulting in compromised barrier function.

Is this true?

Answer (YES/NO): NO